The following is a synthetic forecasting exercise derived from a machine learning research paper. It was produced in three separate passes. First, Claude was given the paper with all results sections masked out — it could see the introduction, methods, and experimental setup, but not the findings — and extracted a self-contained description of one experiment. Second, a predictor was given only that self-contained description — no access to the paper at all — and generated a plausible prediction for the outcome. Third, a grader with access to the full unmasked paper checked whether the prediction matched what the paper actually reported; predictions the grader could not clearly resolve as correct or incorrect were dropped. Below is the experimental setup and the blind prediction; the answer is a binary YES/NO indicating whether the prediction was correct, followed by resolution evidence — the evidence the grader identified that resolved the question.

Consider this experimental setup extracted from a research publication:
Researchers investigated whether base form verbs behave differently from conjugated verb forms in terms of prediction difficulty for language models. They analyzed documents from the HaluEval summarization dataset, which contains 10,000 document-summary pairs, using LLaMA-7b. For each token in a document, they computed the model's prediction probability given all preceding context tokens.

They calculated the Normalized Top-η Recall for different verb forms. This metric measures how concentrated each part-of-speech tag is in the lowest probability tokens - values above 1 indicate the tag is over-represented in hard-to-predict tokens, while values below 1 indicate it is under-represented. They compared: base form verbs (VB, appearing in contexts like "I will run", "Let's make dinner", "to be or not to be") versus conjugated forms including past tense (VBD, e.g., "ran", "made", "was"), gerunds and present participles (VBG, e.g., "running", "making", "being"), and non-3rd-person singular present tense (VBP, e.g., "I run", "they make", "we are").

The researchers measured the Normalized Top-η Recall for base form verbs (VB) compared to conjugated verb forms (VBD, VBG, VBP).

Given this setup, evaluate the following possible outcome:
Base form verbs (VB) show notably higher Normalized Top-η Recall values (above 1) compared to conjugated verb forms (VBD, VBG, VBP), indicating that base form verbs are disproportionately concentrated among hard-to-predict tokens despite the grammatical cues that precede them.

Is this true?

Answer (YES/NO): NO